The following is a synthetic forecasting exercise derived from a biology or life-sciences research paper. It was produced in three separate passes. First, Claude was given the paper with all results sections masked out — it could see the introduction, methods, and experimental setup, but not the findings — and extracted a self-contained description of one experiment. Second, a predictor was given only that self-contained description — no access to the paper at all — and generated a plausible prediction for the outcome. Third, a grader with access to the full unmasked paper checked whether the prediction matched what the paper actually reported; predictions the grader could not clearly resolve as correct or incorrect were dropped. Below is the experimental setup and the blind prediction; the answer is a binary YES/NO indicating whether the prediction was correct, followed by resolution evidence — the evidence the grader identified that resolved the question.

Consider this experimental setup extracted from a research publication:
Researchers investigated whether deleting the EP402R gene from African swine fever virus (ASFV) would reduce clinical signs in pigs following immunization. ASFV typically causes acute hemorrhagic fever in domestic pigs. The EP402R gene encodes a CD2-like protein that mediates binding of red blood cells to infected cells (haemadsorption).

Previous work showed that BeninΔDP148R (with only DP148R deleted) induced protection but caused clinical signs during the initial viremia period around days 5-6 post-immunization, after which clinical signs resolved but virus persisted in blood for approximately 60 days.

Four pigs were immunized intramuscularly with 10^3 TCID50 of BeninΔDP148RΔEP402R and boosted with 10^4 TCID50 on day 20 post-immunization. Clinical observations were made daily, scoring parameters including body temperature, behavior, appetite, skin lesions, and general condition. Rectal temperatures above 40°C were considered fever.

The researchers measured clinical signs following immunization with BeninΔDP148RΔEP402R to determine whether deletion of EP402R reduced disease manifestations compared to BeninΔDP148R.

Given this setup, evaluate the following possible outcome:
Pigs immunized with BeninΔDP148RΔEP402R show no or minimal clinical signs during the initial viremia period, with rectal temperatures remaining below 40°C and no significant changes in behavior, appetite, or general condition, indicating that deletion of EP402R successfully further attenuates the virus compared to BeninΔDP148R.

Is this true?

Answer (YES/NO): NO